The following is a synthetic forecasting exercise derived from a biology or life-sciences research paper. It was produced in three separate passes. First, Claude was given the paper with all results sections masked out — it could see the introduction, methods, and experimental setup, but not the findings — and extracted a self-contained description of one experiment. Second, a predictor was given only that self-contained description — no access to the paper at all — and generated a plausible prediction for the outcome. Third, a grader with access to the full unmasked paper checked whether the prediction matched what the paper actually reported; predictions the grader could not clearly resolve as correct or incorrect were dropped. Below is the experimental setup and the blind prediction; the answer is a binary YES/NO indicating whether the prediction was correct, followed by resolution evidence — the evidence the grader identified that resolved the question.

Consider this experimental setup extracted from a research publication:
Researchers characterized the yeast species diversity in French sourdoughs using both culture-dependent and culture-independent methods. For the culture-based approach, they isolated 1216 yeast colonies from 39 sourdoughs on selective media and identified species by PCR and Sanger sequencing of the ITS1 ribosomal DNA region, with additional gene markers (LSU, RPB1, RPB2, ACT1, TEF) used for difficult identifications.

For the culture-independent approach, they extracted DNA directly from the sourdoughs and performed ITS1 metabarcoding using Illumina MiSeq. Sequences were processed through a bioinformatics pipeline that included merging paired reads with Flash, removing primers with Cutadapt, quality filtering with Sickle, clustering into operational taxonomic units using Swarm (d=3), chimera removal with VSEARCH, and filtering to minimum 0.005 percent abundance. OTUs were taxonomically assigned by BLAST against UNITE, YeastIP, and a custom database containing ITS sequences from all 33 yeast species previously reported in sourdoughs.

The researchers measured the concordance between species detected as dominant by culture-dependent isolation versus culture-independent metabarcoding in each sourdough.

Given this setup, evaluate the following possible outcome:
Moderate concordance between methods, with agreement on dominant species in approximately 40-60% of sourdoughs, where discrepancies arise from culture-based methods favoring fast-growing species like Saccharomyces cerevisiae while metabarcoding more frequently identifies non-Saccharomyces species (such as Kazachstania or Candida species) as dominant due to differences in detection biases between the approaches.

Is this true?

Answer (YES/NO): NO